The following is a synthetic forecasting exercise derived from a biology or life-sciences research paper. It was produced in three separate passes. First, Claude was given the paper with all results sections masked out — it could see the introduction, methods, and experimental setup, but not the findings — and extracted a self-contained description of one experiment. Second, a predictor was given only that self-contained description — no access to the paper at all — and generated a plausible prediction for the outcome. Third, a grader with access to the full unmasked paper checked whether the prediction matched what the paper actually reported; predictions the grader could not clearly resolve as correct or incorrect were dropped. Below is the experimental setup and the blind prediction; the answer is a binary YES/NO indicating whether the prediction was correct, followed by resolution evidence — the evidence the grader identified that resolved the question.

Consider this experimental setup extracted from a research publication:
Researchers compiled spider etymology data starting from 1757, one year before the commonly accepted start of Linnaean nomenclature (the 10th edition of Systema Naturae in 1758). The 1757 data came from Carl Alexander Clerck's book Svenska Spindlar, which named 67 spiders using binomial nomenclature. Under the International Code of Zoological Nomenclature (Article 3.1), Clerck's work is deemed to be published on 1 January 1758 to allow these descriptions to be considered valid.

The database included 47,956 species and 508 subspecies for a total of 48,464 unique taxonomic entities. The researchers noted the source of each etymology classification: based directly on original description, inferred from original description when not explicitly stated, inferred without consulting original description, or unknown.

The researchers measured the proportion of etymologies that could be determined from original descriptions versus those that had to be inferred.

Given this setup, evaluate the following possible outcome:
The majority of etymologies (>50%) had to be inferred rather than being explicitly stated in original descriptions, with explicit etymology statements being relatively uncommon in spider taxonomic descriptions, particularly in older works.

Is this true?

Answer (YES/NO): NO